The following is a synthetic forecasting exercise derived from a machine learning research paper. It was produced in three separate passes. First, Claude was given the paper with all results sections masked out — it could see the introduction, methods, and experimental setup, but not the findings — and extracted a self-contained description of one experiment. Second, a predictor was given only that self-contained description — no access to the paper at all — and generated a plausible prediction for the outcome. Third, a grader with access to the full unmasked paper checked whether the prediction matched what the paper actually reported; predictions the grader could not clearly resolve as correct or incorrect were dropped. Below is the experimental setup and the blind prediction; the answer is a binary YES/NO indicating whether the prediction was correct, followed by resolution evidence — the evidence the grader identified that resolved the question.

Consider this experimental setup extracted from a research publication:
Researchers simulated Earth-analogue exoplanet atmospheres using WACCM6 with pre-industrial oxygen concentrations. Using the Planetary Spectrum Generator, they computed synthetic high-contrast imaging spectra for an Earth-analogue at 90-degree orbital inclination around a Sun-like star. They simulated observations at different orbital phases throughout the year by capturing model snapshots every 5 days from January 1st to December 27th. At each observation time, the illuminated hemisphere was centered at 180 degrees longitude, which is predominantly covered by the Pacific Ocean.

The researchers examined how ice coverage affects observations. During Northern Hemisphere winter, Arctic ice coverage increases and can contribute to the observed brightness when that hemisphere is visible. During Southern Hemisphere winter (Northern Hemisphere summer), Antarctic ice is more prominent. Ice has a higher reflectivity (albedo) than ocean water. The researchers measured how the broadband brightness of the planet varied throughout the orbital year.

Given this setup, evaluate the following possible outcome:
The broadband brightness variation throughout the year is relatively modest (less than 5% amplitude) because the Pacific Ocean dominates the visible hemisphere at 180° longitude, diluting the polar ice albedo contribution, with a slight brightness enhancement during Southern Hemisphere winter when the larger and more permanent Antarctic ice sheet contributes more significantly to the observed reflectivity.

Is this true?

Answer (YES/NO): NO